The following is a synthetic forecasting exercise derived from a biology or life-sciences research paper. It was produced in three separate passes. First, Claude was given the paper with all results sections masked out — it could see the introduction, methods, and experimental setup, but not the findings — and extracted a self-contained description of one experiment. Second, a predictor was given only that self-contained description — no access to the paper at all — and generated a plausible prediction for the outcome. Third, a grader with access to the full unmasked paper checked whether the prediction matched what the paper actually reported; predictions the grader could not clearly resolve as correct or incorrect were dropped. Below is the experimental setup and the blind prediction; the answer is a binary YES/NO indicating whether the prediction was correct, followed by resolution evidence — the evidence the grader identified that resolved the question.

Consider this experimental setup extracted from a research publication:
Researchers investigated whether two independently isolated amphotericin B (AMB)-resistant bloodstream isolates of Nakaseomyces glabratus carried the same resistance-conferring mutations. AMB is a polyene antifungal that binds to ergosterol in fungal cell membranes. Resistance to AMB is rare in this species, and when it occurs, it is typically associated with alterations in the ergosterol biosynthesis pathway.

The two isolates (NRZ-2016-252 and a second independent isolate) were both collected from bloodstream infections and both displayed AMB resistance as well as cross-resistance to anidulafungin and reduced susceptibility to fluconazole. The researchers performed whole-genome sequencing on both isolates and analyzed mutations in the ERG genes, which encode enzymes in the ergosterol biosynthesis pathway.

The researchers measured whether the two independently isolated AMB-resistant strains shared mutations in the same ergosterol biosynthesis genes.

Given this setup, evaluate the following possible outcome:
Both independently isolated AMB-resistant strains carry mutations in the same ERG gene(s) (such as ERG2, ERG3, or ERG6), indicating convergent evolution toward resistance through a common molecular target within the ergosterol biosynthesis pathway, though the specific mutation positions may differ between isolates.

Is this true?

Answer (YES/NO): YES